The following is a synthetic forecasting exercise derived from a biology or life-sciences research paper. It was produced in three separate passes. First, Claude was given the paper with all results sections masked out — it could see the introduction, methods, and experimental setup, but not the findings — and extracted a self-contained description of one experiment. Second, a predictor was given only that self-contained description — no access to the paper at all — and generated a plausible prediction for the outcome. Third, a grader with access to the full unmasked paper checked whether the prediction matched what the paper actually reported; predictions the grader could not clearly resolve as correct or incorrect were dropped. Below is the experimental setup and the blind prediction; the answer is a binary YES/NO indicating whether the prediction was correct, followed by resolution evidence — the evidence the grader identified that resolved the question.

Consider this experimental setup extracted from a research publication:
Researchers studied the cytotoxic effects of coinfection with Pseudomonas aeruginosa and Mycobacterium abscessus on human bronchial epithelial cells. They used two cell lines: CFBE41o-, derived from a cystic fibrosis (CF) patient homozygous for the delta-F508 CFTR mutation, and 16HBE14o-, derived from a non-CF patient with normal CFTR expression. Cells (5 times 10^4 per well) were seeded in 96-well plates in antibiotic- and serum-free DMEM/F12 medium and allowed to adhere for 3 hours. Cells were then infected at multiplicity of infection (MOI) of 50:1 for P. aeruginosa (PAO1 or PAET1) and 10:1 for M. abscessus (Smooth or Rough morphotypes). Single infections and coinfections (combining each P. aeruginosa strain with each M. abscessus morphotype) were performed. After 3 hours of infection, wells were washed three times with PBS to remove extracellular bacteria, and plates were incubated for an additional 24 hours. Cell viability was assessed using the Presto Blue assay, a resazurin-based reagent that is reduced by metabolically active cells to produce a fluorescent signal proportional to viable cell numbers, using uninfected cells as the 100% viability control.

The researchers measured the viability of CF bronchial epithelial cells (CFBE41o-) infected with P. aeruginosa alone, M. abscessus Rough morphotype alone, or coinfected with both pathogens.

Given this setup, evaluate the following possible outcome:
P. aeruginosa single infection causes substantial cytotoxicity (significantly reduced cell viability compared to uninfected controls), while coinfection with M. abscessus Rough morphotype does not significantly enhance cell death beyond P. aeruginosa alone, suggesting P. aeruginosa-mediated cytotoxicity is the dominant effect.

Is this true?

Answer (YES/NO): NO